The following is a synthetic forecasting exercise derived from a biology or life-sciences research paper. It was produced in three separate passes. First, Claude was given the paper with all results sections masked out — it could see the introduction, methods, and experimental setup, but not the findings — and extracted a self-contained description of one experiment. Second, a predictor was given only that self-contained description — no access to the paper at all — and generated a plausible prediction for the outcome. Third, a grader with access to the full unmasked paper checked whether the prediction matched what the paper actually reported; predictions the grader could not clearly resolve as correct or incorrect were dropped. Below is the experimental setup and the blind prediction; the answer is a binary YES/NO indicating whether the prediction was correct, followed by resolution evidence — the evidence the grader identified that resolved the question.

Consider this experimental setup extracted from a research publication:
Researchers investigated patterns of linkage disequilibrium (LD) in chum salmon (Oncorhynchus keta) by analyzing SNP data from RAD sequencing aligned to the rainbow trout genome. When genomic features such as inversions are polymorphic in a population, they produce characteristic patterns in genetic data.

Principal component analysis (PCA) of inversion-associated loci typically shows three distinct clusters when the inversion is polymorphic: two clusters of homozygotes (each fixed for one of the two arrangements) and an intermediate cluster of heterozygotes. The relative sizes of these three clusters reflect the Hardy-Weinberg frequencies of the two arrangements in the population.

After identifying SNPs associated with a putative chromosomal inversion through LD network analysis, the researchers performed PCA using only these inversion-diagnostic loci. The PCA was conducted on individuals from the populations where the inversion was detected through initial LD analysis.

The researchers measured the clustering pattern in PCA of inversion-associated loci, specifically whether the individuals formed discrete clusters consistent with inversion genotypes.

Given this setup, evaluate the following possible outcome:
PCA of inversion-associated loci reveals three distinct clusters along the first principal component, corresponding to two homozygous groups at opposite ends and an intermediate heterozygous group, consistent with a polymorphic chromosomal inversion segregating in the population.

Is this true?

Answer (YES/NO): YES